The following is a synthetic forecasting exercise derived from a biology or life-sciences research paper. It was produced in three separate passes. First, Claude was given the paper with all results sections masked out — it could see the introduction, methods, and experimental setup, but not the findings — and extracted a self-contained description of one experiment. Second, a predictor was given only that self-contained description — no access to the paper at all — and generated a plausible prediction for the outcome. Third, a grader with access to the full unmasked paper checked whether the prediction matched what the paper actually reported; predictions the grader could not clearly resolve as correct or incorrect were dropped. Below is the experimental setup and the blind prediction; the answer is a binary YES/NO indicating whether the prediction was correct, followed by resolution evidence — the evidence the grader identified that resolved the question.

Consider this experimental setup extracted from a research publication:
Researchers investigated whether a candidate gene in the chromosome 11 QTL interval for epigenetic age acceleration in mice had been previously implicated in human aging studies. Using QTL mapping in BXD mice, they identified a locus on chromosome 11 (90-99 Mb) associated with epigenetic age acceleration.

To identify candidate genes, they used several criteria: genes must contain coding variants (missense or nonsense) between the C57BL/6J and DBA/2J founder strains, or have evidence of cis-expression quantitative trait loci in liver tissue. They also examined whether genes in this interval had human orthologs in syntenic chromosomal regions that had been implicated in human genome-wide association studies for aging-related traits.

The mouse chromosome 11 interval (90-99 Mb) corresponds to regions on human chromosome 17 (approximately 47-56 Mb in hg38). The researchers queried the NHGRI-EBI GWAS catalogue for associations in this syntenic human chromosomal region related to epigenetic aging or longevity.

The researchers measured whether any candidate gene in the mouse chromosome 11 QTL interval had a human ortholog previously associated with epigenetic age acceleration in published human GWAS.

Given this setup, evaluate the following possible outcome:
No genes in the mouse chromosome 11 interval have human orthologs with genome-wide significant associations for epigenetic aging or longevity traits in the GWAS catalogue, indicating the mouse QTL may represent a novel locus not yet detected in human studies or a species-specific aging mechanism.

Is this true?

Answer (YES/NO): NO